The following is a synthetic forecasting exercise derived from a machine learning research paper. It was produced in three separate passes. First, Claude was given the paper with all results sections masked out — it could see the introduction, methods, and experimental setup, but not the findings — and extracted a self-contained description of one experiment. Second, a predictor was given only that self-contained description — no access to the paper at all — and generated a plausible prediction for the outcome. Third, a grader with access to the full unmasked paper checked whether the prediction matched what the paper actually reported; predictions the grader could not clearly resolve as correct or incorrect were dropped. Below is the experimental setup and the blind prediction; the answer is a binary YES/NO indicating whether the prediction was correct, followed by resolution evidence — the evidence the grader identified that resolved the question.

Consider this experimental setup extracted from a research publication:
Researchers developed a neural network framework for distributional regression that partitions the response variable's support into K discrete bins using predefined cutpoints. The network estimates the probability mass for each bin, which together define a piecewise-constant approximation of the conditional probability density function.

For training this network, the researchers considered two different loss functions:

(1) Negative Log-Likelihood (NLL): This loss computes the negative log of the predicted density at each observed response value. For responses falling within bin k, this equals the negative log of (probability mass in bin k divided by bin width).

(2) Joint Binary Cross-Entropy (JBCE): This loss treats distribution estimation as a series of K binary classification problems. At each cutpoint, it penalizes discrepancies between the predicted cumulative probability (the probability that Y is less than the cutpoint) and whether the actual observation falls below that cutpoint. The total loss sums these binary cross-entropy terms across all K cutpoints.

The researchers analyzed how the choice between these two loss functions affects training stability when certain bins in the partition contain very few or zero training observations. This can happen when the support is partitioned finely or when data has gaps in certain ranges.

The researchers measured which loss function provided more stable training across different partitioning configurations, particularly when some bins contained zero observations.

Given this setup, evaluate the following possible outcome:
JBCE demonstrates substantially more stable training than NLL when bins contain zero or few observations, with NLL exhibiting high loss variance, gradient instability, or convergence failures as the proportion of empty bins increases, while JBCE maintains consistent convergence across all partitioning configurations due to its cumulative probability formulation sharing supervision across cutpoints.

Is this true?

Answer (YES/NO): NO